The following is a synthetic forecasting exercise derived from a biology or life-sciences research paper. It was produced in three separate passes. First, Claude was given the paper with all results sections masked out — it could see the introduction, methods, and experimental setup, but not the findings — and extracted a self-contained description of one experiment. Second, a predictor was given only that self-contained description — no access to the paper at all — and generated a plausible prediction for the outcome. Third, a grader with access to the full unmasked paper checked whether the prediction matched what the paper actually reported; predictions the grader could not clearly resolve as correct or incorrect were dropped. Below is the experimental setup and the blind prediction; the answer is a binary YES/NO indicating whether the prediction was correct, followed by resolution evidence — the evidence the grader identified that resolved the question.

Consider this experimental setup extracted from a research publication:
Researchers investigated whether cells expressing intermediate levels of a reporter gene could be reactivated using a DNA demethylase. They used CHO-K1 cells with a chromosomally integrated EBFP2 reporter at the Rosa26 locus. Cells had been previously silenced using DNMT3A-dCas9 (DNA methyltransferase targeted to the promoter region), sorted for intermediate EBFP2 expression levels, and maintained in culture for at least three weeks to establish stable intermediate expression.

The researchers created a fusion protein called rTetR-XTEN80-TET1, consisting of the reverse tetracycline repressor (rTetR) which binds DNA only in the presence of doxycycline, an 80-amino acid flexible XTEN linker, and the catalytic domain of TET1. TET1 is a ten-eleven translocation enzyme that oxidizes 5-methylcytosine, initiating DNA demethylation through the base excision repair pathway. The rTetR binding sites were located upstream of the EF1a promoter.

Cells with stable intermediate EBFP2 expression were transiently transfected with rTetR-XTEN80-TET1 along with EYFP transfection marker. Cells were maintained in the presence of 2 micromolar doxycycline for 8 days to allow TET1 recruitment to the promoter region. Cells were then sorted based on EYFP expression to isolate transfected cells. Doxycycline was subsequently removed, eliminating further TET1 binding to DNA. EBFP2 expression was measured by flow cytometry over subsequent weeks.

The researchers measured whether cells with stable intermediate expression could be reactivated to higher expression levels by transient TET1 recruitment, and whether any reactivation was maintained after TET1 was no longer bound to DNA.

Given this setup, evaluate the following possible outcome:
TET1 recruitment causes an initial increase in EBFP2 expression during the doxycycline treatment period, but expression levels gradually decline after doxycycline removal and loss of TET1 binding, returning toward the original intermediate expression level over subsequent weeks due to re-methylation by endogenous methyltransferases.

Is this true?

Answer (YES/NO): NO